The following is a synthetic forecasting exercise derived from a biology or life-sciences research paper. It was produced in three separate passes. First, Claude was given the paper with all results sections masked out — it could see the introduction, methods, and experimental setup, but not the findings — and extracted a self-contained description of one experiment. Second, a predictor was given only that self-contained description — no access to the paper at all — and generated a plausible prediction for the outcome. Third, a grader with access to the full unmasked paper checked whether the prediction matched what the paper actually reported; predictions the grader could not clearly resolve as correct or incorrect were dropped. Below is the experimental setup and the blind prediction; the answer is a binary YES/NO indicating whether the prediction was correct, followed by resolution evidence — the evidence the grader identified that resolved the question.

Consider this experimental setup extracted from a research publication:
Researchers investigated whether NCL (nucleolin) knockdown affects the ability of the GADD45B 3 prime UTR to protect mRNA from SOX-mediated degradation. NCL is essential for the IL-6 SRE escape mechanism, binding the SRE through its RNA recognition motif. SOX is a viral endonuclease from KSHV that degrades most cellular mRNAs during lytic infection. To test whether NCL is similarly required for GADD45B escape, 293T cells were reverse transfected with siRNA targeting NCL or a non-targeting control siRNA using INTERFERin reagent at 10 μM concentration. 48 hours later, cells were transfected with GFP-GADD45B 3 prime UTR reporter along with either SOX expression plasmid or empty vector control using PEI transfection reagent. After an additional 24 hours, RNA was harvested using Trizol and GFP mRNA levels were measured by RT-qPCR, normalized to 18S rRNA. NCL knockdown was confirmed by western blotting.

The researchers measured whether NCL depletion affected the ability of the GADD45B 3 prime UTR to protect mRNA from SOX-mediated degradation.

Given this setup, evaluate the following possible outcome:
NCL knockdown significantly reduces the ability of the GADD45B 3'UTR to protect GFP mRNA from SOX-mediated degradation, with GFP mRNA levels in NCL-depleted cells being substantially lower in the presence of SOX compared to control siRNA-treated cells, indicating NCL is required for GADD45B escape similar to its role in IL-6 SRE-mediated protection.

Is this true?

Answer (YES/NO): NO